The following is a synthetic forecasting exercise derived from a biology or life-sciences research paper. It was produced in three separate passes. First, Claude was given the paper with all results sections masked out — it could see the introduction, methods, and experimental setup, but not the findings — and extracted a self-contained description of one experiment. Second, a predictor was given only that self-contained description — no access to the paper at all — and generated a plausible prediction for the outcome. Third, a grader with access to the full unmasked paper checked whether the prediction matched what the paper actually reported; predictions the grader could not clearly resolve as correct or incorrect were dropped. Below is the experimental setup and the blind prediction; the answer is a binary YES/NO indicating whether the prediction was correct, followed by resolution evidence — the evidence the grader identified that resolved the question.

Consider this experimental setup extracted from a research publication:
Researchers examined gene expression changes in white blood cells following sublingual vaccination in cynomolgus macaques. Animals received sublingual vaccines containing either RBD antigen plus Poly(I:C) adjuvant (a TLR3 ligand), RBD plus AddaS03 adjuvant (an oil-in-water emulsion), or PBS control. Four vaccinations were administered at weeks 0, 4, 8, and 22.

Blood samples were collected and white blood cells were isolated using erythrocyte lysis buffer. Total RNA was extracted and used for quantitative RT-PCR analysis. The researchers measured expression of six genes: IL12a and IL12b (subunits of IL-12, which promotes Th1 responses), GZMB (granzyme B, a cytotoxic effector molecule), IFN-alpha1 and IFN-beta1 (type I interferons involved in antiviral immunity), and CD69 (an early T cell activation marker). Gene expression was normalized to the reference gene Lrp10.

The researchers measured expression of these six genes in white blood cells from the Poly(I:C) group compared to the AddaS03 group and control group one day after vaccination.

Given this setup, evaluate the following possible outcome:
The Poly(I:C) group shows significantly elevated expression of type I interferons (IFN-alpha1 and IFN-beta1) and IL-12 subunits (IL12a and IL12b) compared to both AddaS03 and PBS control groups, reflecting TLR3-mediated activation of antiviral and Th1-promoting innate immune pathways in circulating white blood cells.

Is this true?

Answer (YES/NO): NO